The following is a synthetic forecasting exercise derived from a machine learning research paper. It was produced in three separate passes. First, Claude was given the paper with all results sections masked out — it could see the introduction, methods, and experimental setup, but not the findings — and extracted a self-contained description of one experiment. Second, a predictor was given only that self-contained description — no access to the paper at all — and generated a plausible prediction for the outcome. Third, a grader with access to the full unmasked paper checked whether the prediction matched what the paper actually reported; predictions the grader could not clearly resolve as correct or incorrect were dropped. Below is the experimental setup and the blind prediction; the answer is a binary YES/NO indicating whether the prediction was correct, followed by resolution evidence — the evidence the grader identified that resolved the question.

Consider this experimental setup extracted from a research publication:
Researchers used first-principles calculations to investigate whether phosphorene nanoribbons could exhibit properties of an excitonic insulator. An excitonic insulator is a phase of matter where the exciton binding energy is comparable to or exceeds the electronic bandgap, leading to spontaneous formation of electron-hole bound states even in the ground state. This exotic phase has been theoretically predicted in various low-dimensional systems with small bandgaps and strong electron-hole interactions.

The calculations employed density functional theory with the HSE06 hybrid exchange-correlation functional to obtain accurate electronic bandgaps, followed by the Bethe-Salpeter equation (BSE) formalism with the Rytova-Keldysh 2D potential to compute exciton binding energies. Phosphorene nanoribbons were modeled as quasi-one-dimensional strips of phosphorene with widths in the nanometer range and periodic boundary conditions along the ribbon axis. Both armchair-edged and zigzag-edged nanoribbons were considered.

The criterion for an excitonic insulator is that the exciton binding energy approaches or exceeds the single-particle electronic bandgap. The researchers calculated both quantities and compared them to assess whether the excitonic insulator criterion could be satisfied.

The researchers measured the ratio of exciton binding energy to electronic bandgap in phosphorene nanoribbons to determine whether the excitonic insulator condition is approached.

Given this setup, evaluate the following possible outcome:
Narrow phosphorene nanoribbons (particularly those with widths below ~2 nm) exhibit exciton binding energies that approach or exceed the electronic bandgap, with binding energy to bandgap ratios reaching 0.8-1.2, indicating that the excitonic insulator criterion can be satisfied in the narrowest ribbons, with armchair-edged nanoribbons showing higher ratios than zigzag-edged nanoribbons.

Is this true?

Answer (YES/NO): NO